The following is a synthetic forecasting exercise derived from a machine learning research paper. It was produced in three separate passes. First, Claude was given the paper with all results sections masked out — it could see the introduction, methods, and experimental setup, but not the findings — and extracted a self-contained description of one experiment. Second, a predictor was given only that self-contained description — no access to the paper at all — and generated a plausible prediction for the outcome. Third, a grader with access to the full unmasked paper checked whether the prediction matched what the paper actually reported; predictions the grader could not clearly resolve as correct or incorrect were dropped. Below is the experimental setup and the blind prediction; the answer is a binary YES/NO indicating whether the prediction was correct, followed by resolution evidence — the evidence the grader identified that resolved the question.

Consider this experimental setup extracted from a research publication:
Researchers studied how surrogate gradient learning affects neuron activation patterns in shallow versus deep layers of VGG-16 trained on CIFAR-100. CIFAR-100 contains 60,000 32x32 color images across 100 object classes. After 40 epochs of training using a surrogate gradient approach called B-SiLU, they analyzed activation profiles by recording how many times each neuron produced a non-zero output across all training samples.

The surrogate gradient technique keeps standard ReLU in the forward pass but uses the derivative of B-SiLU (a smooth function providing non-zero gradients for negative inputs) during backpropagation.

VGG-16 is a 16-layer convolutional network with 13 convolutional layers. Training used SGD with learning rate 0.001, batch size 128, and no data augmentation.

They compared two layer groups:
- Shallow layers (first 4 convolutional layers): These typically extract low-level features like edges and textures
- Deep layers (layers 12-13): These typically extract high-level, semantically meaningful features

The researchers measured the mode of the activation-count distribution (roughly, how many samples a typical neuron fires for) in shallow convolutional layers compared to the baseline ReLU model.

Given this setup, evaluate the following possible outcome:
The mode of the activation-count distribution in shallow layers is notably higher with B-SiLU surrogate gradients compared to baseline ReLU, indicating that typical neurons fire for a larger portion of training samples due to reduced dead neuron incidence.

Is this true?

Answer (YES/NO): NO